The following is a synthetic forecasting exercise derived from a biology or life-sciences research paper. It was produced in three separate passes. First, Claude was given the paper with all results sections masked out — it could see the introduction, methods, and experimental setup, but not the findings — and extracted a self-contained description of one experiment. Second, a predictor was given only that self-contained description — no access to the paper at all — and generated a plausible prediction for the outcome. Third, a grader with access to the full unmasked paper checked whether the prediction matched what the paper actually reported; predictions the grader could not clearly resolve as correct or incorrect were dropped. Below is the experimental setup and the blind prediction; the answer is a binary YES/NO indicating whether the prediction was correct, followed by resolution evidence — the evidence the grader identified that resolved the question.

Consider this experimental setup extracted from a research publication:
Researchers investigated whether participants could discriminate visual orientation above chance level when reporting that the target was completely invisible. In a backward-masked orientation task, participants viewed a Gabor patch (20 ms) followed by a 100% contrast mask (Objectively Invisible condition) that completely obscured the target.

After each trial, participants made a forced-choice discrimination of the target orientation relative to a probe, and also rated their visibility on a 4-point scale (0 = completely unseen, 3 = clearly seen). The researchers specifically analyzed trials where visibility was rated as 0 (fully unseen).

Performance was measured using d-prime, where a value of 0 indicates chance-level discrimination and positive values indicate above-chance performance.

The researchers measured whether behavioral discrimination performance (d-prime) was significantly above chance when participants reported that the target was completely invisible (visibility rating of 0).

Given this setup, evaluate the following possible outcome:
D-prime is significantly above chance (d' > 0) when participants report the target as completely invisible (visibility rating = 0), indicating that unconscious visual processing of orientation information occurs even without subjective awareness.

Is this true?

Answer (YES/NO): YES